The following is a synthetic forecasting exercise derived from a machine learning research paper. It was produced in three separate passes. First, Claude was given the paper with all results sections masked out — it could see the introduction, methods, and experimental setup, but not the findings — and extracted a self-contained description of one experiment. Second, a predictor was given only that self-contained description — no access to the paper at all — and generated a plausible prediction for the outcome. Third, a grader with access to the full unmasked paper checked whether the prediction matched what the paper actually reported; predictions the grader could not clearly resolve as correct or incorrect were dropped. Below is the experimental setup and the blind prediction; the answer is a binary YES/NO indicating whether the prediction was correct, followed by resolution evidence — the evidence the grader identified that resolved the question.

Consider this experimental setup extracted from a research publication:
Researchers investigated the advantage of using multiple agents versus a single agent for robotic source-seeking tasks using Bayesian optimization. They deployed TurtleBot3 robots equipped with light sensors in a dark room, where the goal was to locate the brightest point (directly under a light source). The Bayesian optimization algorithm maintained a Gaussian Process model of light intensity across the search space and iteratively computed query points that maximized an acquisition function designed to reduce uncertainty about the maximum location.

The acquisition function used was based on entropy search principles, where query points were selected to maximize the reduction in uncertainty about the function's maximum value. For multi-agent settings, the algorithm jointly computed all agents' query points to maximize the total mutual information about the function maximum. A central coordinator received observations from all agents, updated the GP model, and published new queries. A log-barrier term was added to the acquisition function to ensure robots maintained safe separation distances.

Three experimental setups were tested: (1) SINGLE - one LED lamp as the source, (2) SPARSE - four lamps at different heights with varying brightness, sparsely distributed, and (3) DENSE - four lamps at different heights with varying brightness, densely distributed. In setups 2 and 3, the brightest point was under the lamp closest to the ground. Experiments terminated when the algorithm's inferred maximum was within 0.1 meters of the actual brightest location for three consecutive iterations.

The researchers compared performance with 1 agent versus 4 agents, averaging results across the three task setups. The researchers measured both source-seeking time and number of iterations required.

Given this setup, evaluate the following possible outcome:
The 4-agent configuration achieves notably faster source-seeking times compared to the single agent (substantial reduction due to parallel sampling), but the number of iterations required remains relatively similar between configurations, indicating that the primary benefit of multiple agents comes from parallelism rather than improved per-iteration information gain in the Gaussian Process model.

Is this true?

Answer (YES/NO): NO